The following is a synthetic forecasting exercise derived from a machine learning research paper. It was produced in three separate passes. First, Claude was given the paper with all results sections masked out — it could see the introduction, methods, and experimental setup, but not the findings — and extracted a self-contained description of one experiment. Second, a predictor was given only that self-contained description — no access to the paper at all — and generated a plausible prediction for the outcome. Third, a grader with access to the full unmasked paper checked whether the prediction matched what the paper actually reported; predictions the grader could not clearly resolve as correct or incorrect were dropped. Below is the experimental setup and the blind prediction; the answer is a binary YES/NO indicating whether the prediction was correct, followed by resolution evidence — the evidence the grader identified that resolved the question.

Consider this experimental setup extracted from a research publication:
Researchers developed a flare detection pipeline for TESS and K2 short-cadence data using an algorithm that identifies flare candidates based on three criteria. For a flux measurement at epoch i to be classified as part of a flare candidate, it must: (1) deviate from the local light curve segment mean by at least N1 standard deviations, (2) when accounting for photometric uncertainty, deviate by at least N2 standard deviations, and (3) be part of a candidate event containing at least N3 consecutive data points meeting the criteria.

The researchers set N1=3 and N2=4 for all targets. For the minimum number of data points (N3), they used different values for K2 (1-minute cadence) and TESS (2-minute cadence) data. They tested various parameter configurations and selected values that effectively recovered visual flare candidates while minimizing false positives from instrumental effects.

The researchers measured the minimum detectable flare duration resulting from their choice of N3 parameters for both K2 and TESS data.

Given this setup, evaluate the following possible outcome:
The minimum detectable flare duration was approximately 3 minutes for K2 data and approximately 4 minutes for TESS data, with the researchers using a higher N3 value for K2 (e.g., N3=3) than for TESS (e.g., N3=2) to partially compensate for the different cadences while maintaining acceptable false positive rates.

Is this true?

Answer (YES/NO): NO